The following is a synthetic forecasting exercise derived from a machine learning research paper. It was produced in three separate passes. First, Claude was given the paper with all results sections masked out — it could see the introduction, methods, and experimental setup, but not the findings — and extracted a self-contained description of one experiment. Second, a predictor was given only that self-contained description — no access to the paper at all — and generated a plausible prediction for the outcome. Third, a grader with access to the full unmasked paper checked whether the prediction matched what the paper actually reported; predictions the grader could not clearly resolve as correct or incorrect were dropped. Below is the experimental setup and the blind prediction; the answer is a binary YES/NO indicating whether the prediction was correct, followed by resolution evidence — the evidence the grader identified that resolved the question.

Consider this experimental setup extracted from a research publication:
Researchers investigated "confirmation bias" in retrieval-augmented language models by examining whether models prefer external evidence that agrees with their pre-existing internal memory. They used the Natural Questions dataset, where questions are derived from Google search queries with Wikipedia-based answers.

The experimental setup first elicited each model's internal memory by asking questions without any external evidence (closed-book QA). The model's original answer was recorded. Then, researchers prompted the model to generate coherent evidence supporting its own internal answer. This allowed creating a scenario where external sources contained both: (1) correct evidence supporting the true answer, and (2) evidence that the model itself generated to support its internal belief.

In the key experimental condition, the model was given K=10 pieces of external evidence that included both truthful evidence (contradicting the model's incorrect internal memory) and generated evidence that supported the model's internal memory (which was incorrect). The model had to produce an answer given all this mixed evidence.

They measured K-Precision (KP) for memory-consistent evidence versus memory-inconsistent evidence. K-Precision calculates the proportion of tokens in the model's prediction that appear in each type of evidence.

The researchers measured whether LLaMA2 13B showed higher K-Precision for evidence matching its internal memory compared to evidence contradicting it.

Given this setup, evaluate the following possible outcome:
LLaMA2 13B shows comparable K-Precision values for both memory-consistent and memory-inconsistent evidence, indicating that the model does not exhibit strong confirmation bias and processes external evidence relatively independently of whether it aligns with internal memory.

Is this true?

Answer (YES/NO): NO